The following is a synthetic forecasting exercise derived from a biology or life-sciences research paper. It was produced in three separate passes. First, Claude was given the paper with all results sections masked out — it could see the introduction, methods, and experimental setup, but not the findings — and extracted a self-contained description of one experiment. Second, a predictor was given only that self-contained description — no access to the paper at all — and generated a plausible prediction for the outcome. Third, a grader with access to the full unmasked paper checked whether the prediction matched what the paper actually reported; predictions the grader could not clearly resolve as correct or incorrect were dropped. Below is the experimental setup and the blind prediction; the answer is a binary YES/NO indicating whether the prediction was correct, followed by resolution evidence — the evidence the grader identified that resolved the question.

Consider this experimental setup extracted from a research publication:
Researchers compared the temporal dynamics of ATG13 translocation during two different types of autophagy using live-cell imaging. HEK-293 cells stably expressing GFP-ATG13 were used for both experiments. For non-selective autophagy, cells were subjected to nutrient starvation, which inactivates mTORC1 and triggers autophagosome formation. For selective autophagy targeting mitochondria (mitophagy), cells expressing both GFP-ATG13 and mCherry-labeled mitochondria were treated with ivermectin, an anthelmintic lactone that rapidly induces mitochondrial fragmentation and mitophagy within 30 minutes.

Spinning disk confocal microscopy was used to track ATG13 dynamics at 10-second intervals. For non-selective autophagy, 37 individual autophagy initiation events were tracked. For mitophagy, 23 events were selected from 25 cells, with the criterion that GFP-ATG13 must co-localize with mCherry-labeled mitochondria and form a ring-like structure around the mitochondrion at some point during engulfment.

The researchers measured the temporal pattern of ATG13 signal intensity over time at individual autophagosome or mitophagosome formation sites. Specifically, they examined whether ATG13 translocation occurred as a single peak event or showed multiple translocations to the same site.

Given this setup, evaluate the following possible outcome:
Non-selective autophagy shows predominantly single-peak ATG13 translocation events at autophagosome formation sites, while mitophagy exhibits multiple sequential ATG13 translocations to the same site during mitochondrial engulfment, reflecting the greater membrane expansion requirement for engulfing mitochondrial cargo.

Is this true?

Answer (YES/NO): YES